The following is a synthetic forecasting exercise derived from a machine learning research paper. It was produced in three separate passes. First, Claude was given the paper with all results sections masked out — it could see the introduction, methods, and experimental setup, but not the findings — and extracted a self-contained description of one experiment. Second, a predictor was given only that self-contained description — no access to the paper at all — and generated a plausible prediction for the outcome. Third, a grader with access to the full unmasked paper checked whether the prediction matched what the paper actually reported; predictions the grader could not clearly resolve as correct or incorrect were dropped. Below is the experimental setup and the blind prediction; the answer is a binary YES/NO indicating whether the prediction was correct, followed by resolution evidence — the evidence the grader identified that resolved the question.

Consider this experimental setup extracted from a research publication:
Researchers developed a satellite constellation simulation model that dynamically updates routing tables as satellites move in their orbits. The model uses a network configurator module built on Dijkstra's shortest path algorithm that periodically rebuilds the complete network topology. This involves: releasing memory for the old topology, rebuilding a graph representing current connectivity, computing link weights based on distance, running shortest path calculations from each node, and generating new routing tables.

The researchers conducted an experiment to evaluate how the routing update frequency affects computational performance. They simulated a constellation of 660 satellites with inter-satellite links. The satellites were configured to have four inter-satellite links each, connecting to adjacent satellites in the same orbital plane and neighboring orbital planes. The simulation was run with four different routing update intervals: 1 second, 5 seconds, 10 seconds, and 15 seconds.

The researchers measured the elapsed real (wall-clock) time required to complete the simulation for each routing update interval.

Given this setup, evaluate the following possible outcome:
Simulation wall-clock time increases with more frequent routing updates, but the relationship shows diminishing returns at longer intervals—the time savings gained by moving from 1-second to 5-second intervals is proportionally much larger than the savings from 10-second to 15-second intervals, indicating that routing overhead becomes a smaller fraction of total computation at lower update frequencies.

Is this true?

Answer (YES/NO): YES